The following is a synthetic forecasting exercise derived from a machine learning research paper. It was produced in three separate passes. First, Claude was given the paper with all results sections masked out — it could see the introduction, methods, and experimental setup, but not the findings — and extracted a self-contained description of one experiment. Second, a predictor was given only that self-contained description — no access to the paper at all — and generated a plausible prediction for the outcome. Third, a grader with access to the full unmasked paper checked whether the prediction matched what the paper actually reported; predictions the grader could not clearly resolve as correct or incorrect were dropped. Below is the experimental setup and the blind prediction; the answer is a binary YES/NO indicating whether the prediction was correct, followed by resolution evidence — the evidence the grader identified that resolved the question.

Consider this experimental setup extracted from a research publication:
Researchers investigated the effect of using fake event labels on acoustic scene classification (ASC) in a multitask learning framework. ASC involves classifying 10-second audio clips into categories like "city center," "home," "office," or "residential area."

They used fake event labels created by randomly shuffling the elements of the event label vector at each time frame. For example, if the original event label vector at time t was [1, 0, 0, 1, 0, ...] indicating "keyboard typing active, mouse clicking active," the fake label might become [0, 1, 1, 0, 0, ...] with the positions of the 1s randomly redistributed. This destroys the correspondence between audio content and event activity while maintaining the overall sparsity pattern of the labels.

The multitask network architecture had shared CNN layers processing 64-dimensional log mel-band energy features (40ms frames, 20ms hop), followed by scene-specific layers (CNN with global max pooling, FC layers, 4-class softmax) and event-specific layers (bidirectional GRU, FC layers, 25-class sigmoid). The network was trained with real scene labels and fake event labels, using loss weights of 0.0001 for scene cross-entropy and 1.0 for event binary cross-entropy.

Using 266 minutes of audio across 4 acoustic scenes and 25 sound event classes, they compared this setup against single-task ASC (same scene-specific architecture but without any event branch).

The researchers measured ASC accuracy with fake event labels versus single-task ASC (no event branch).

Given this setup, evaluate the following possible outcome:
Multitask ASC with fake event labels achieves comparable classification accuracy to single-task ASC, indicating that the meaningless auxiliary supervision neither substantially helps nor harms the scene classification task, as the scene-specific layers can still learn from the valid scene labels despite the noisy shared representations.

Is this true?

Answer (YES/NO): YES